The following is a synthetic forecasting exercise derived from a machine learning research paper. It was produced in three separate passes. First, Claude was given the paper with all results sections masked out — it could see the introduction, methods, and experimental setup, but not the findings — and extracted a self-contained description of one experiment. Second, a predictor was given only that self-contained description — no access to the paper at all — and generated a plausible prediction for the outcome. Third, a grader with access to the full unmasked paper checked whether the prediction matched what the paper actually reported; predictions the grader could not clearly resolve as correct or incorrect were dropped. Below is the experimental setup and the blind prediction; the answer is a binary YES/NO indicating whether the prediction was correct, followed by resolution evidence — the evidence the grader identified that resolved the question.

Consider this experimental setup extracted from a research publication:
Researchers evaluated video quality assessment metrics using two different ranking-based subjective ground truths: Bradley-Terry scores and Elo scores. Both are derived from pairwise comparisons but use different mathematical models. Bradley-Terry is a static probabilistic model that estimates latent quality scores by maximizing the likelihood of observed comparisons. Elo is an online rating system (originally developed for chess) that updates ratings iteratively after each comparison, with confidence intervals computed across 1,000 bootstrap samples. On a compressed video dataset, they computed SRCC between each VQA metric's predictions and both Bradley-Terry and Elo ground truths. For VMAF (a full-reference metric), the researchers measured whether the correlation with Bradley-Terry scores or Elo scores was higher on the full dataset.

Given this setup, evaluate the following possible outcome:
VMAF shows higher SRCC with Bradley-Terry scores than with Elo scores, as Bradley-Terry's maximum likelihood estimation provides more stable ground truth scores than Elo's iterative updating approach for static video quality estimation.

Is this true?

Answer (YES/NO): NO